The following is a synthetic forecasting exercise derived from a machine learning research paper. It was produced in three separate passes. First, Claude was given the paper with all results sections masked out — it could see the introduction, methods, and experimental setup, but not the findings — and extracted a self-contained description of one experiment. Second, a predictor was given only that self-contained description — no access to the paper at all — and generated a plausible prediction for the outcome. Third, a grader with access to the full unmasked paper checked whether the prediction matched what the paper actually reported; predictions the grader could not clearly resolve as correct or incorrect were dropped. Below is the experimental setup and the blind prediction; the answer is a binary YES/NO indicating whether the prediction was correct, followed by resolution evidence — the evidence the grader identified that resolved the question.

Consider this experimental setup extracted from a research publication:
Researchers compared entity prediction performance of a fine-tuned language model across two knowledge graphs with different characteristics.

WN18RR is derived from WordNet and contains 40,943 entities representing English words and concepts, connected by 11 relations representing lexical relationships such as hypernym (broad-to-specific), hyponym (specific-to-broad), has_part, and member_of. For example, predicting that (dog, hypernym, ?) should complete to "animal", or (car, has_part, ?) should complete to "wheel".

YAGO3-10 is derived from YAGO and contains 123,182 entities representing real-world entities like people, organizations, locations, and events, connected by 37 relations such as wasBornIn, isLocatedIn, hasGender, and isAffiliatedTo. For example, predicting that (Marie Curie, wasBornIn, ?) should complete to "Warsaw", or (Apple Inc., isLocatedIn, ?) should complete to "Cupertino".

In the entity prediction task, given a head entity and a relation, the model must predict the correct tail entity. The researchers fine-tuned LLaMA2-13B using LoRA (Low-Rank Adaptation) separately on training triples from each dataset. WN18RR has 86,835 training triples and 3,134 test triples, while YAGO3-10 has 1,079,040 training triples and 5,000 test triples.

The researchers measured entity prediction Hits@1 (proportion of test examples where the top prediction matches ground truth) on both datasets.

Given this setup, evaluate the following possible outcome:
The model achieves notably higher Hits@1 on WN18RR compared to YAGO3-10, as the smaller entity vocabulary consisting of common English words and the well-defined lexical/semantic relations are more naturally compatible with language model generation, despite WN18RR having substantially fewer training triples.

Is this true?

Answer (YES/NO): YES